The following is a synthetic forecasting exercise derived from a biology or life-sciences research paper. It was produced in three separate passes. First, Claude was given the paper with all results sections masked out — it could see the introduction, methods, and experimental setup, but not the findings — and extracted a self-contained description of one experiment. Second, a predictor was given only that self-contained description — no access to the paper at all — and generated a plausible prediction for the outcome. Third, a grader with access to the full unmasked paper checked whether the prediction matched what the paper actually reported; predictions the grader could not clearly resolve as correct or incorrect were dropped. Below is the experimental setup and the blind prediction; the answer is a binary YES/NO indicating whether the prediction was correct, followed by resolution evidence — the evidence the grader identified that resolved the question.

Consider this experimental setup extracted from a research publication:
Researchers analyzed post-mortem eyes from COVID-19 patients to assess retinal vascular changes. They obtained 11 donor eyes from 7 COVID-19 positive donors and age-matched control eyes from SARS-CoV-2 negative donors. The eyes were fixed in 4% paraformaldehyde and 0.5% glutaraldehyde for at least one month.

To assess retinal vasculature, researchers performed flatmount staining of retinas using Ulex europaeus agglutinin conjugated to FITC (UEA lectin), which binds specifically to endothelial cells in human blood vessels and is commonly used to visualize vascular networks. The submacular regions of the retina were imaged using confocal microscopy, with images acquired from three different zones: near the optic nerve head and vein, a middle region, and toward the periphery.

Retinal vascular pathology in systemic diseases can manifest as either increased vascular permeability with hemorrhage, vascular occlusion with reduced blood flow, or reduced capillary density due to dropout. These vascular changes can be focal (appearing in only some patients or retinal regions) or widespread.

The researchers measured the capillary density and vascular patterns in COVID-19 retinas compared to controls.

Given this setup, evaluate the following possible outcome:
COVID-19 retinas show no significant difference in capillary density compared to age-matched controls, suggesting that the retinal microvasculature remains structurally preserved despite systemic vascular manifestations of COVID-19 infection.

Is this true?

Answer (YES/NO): NO